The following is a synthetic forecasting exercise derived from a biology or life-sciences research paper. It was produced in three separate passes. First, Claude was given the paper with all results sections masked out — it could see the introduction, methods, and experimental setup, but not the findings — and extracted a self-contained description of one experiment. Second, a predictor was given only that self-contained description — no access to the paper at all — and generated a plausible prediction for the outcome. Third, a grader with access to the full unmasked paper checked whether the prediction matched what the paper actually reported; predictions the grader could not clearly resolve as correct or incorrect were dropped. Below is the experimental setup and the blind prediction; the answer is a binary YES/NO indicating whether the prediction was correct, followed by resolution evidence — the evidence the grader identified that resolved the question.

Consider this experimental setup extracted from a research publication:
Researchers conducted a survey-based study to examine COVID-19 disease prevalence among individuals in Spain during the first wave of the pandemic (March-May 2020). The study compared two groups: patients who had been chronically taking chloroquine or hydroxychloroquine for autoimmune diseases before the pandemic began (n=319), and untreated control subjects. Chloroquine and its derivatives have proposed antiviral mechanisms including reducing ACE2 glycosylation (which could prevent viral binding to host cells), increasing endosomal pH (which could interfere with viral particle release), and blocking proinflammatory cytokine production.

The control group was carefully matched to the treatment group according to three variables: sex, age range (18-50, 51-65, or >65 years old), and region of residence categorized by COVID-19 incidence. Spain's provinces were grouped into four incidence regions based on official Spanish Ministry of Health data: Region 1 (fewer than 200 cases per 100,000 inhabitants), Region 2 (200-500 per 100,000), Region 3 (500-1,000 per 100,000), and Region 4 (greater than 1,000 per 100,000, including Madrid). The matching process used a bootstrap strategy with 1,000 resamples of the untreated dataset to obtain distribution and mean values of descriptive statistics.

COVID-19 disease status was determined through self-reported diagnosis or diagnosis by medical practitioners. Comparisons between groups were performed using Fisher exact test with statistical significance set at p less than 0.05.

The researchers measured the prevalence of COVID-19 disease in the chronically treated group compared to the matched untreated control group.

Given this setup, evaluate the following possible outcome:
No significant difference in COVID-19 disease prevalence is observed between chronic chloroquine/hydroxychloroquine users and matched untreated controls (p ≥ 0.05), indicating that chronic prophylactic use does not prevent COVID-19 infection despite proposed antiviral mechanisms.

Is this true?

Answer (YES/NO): YES